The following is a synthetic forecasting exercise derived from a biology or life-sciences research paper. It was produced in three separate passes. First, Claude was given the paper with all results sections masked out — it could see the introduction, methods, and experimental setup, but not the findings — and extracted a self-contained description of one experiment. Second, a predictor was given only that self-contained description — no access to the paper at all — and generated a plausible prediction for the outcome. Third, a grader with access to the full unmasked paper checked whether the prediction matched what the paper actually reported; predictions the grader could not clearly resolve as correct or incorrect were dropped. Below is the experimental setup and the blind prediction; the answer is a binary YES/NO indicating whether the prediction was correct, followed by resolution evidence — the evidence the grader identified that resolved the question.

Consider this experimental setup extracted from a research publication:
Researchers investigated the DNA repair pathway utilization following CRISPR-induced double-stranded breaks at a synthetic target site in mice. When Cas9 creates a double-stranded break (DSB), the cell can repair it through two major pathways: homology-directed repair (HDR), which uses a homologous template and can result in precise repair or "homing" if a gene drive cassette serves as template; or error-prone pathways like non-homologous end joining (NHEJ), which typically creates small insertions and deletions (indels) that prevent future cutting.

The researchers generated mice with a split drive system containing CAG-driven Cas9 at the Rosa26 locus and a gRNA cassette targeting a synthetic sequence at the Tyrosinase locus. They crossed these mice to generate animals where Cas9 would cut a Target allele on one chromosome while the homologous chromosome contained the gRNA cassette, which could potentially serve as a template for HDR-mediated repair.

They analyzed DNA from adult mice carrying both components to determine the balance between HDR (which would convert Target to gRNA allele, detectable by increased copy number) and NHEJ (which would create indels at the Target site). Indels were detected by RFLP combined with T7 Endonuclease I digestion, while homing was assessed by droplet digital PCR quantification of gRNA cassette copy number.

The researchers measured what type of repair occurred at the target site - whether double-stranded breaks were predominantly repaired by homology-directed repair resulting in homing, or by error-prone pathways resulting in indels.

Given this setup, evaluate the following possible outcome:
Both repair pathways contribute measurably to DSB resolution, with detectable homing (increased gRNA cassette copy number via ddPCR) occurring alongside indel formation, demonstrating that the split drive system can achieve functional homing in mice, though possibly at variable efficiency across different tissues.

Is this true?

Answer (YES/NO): NO